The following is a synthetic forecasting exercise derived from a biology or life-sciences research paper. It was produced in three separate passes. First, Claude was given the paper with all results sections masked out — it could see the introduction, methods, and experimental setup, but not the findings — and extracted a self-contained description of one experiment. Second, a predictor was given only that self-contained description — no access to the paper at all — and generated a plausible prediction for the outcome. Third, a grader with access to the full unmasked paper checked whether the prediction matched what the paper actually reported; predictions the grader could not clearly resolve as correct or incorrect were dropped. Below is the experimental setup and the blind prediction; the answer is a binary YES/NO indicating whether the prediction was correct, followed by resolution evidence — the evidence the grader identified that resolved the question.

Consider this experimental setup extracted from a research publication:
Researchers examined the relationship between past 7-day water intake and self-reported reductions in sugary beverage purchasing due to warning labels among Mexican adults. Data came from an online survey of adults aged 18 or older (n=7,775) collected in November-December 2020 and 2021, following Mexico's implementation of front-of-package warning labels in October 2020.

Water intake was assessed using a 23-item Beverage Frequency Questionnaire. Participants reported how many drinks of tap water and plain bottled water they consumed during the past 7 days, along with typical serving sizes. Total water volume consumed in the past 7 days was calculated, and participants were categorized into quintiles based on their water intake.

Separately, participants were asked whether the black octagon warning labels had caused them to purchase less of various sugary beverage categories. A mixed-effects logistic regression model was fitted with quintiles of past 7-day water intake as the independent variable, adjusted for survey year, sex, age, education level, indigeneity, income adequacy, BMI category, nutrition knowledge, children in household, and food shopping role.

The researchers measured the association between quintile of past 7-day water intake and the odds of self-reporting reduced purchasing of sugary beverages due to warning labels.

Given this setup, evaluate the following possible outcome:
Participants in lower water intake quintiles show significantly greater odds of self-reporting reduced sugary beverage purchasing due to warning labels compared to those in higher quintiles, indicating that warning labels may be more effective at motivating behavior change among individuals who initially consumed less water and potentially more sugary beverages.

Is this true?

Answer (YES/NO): NO